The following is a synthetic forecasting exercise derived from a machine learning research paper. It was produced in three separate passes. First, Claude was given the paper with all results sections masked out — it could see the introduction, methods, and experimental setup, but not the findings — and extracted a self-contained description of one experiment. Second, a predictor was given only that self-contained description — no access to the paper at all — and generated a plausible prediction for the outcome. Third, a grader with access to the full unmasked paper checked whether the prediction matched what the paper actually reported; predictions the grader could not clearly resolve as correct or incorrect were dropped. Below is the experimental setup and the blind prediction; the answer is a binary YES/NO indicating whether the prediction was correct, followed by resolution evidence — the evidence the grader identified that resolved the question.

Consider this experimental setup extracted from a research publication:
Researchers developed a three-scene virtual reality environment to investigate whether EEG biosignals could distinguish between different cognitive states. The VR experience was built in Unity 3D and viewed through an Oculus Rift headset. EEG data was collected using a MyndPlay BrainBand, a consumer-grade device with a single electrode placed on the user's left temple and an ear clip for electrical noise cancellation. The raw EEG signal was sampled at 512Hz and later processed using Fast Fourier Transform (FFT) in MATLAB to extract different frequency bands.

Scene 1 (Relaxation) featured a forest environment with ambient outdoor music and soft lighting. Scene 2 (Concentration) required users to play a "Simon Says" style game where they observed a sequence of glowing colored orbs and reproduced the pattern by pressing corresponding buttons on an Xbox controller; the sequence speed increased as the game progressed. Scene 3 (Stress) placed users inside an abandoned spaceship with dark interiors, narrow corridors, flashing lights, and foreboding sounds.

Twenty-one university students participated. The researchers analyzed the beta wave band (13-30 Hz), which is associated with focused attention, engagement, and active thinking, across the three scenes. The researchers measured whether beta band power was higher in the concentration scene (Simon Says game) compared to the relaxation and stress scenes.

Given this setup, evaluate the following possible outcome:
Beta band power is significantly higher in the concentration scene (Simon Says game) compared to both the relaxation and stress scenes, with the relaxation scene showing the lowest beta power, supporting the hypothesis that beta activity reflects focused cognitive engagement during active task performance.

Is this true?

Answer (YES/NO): NO